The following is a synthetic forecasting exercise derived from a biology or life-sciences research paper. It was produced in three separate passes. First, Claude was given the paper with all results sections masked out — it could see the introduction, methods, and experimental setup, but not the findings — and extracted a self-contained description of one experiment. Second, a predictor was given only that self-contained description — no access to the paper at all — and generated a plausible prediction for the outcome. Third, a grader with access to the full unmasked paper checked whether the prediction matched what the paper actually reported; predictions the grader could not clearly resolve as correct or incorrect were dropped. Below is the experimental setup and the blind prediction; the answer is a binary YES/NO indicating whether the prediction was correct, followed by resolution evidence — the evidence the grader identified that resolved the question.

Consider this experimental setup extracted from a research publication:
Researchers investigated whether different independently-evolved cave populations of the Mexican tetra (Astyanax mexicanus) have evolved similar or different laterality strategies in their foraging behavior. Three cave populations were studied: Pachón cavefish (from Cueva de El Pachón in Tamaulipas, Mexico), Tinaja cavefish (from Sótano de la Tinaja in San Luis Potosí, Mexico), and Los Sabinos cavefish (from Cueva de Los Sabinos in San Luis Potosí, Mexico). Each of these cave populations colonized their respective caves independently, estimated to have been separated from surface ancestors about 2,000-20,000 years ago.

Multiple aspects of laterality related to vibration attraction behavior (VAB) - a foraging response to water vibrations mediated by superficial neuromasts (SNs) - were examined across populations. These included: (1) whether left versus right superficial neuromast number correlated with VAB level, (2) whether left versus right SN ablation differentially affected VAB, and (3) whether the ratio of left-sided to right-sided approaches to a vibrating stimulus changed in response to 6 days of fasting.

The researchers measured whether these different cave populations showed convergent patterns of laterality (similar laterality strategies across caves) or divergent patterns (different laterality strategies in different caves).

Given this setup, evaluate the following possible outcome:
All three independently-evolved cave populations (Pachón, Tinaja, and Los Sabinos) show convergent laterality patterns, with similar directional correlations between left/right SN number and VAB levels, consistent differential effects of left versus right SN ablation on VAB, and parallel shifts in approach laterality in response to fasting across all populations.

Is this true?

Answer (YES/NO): NO